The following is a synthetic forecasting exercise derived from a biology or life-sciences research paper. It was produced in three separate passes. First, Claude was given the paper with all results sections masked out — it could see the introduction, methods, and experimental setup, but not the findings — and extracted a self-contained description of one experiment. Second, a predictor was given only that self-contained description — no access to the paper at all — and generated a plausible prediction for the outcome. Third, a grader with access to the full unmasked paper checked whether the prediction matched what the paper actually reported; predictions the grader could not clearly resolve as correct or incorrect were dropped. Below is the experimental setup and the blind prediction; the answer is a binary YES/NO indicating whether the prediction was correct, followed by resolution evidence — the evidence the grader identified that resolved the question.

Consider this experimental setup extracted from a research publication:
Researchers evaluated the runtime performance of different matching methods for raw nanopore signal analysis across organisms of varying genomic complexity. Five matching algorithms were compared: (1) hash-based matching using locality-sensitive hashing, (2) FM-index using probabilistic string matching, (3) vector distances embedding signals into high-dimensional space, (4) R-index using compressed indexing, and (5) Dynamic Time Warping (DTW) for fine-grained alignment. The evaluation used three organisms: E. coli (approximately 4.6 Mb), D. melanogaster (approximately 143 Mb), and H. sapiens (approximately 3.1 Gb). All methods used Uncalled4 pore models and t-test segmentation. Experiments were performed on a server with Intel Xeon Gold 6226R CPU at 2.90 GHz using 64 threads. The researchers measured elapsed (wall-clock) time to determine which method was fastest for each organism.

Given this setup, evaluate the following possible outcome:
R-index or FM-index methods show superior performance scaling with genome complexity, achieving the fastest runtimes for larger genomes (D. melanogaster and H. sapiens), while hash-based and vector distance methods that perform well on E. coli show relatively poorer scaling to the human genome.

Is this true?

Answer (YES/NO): NO